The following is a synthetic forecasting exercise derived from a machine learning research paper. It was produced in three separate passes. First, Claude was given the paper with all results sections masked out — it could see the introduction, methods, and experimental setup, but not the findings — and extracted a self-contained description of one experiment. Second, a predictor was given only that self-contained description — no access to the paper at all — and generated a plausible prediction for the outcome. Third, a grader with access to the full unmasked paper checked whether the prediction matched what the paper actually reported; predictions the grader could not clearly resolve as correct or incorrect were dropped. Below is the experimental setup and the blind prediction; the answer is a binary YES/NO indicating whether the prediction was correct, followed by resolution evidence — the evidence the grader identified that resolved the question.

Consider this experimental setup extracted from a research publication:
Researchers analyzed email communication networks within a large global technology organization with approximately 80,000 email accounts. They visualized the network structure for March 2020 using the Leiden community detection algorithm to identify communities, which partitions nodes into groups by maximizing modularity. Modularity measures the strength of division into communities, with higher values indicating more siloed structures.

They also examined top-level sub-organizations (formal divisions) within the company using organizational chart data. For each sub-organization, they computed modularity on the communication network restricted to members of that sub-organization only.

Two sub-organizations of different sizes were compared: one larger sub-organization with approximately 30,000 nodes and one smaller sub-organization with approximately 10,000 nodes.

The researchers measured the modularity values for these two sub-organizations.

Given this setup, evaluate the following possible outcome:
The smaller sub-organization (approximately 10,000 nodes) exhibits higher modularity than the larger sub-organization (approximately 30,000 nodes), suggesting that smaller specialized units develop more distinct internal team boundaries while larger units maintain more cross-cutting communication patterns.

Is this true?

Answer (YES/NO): NO